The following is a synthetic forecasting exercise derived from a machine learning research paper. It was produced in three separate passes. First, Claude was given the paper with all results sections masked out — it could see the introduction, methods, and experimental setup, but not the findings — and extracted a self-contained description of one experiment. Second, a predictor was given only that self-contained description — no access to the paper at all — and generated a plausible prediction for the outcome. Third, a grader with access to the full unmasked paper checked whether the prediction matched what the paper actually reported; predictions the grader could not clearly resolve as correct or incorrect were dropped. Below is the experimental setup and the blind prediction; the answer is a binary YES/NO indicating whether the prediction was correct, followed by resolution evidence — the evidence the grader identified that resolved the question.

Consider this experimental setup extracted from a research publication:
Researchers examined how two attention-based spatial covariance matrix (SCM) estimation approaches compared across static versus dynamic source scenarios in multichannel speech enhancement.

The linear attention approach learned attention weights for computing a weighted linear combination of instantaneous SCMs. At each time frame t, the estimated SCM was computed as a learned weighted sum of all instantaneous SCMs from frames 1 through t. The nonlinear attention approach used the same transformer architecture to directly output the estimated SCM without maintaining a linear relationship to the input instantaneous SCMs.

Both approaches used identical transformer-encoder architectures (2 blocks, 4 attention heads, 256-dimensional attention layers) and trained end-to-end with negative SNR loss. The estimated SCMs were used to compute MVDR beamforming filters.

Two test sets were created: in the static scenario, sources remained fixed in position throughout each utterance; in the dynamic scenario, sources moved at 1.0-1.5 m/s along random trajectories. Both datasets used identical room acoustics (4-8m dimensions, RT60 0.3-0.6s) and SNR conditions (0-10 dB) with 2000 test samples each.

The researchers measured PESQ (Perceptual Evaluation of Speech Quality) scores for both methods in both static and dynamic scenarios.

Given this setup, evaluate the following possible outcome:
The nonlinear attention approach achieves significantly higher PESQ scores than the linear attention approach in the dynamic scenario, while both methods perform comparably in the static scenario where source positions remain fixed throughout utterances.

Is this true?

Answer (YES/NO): NO